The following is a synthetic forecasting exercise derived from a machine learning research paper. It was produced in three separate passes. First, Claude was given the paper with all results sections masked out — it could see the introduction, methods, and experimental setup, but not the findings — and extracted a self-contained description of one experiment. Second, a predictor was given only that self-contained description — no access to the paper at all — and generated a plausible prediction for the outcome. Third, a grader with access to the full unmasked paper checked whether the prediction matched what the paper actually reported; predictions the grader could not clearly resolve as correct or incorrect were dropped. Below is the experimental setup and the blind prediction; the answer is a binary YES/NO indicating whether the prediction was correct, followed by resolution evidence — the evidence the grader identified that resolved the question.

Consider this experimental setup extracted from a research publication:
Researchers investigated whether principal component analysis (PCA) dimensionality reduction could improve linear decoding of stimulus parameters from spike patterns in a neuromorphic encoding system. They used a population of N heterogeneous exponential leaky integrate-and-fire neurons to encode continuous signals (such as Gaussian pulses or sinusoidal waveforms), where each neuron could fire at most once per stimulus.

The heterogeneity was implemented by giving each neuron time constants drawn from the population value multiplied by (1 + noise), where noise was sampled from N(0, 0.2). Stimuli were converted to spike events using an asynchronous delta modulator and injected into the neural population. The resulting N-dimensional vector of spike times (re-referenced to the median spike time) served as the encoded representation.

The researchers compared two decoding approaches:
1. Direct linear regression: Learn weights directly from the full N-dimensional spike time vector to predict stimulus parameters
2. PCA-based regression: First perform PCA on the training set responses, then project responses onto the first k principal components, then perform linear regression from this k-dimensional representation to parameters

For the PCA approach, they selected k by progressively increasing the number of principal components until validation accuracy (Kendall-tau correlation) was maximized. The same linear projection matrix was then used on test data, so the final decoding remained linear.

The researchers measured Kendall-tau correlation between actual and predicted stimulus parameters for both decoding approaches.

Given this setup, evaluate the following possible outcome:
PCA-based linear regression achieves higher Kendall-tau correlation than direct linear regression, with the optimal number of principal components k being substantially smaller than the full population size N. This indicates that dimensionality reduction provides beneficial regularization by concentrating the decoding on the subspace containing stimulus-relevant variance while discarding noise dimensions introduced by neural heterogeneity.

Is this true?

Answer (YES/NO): YES